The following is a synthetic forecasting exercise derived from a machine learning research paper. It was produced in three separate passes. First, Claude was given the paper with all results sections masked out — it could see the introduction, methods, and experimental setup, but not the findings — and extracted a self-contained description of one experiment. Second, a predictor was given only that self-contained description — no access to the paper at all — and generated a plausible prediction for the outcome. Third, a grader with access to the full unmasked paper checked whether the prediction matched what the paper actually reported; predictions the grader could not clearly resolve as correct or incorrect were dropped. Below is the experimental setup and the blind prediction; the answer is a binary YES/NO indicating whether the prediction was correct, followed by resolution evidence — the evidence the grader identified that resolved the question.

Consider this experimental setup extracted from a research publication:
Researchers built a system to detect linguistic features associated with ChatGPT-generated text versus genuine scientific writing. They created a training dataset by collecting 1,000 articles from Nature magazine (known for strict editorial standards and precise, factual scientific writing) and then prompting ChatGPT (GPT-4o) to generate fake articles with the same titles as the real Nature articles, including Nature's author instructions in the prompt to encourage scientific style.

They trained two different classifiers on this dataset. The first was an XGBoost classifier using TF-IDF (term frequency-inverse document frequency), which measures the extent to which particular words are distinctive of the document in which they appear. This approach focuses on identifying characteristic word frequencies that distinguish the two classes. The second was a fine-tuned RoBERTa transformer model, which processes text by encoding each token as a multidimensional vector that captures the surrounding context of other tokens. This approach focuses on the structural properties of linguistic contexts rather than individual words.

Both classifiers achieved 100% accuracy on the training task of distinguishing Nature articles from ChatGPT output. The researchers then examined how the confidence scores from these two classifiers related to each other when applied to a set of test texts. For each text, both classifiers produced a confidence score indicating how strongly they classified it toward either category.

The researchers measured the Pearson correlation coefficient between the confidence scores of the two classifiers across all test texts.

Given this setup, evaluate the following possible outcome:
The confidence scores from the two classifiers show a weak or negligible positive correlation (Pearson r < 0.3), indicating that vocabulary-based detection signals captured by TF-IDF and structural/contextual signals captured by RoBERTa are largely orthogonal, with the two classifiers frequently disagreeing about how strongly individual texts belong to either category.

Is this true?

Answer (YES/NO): YES